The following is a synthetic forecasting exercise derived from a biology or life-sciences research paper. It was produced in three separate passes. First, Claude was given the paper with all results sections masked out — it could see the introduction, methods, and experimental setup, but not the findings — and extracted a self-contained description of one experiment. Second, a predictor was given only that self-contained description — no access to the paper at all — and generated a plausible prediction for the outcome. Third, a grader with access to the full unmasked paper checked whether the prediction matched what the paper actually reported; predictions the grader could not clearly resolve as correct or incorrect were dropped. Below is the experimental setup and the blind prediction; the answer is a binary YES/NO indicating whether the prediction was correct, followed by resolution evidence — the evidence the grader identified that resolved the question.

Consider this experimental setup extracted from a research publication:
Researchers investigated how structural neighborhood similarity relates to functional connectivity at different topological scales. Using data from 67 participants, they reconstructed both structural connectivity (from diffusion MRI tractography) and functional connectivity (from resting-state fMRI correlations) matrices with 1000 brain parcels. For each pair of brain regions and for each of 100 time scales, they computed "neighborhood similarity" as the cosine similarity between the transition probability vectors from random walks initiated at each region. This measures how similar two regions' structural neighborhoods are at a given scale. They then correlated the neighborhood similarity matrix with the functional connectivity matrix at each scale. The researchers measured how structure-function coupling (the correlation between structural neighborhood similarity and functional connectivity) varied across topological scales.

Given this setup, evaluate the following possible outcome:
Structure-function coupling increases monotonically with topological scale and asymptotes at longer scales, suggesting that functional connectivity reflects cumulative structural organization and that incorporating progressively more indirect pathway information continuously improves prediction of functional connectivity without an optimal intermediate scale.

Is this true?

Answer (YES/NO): NO